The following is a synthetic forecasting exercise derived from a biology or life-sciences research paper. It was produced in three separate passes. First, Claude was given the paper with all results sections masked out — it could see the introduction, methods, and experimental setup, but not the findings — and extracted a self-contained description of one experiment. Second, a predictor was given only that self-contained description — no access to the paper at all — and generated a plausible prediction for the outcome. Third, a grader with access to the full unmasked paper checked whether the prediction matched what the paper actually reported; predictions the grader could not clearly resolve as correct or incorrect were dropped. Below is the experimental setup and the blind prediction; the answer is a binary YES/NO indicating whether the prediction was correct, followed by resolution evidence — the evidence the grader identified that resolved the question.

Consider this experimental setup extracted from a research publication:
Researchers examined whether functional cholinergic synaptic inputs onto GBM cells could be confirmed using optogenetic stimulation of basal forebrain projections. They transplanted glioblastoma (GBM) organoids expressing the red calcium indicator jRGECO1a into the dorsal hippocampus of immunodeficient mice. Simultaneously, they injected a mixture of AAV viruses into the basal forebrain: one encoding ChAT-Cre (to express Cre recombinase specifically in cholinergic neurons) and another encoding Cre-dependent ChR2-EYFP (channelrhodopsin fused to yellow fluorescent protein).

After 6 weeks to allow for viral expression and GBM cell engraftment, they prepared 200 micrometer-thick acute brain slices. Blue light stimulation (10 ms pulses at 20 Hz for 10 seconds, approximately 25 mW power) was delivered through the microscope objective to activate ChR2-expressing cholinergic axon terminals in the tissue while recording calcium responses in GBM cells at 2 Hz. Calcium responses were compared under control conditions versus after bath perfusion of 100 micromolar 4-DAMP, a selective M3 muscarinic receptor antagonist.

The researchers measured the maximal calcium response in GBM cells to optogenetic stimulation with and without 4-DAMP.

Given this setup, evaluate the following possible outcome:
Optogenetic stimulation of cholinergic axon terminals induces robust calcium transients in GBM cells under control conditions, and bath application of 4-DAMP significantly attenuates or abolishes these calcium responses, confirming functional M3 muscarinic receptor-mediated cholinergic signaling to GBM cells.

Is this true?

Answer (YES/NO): YES